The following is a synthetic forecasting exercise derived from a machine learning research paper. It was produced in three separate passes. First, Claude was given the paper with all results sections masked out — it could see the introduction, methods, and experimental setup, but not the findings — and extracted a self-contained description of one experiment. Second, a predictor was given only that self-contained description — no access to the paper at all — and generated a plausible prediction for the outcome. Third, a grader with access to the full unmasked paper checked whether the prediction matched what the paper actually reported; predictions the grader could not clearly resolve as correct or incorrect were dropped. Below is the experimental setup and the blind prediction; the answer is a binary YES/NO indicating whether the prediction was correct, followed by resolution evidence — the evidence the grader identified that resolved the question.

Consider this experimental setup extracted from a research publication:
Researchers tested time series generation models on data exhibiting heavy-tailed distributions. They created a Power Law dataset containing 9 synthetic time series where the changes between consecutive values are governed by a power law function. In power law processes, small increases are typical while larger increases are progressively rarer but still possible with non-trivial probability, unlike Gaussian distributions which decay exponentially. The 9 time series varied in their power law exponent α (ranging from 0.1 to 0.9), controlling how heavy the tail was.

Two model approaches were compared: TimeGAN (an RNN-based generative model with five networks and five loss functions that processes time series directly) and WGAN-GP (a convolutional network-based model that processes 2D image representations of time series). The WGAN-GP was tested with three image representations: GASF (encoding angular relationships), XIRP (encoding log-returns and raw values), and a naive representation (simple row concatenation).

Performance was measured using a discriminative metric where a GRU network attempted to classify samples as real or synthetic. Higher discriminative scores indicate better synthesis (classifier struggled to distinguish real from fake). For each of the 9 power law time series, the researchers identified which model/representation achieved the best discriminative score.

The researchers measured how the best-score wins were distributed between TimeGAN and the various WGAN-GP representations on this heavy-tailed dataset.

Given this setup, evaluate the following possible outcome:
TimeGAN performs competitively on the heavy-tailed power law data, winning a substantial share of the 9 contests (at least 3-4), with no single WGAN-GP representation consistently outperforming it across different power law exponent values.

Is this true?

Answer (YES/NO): YES